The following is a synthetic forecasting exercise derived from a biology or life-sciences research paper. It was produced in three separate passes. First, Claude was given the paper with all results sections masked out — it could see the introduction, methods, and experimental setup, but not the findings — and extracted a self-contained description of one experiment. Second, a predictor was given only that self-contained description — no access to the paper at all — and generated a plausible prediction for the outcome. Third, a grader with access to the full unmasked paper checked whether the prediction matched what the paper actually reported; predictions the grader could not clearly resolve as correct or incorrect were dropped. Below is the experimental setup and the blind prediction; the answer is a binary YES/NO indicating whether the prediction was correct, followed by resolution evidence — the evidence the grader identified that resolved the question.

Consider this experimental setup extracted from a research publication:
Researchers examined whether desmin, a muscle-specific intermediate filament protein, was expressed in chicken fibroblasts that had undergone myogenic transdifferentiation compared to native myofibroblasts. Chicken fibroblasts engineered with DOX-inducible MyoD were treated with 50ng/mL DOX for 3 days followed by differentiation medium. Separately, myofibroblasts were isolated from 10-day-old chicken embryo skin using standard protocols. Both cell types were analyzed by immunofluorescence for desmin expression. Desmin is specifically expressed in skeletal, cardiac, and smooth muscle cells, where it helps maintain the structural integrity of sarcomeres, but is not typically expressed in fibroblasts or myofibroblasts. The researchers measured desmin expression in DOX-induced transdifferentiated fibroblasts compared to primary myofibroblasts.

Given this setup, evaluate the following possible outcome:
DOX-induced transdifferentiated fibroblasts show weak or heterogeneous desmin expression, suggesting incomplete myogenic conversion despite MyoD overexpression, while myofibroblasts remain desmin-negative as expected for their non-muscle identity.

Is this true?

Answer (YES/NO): NO